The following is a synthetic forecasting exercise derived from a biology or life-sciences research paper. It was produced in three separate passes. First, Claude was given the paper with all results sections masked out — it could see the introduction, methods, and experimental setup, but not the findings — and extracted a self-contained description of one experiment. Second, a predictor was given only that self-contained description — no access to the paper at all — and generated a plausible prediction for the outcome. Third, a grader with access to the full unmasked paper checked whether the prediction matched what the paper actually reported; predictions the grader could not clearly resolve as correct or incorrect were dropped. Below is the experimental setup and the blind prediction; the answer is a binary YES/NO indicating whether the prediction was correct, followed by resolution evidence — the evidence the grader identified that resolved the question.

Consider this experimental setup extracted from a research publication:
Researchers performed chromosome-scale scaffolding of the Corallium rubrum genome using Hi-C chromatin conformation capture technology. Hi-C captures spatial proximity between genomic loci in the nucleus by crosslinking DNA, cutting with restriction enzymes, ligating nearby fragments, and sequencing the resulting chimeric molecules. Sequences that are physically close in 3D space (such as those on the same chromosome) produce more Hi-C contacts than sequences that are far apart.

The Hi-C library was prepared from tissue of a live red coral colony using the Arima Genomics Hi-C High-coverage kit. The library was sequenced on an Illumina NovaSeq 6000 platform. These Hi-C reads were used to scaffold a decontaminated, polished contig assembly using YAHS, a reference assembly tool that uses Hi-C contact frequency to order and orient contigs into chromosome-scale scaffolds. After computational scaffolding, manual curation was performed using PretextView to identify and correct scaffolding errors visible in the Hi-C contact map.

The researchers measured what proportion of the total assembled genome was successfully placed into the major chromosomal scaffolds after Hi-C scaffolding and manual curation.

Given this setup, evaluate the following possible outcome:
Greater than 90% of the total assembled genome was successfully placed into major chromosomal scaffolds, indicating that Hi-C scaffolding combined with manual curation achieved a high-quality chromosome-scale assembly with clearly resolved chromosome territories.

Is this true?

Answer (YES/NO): NO